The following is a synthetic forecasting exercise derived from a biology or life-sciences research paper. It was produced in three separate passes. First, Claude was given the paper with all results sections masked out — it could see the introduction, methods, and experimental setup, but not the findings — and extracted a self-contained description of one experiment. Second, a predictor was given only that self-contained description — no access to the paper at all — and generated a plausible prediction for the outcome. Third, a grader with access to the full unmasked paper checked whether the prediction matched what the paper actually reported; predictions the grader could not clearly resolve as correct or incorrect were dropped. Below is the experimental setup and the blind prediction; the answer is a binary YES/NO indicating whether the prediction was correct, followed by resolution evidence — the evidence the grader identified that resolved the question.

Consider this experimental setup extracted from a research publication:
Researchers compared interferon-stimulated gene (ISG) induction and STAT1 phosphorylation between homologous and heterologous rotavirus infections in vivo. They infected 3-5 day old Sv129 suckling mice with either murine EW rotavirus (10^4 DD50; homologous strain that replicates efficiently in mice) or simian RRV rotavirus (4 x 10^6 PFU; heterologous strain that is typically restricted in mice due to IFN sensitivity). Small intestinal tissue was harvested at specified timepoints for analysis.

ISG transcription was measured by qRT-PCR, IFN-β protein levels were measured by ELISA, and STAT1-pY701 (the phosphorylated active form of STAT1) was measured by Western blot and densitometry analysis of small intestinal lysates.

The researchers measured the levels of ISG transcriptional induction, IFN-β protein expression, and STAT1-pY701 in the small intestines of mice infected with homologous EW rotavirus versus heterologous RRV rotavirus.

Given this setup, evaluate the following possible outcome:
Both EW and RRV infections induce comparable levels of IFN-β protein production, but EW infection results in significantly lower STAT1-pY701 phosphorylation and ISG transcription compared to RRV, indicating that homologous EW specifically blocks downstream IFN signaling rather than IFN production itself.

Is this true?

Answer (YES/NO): NO